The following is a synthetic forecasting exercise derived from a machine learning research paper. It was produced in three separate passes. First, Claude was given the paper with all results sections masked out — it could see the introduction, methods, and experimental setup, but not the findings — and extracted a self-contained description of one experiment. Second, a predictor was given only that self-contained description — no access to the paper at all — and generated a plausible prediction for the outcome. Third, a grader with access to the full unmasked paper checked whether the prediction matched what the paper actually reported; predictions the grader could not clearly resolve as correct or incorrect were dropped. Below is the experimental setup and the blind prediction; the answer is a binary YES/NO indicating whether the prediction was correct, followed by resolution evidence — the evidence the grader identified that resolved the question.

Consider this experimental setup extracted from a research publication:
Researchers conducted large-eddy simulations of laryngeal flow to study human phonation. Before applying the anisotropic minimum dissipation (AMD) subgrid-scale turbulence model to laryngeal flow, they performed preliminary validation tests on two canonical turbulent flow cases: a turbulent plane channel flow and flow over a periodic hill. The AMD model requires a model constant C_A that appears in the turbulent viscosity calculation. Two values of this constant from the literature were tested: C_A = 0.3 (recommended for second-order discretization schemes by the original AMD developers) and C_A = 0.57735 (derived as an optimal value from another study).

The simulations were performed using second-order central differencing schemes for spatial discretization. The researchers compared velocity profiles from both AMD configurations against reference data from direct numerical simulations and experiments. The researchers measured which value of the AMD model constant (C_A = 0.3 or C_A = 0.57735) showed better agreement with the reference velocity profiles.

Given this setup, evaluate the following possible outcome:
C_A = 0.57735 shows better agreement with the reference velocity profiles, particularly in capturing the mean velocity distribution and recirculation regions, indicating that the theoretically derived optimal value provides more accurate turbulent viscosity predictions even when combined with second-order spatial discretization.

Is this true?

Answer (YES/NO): NO